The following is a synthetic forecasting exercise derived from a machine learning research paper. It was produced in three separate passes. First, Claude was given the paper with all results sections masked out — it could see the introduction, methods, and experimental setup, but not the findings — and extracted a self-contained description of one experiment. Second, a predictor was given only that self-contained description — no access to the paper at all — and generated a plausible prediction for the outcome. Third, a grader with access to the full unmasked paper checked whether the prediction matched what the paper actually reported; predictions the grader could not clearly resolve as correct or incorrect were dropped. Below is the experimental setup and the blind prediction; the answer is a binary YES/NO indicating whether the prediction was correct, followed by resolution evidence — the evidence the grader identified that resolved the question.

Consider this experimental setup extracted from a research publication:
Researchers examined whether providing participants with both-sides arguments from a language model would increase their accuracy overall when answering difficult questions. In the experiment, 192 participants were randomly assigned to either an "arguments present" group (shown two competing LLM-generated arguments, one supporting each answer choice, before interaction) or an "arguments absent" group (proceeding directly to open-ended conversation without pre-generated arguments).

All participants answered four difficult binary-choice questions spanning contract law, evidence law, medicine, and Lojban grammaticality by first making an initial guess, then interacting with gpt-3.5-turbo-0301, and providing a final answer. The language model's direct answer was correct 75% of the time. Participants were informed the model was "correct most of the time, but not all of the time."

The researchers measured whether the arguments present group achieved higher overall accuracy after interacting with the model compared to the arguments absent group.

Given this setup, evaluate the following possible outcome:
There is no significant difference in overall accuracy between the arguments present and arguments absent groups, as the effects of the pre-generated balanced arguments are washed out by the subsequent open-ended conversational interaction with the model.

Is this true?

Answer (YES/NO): YES